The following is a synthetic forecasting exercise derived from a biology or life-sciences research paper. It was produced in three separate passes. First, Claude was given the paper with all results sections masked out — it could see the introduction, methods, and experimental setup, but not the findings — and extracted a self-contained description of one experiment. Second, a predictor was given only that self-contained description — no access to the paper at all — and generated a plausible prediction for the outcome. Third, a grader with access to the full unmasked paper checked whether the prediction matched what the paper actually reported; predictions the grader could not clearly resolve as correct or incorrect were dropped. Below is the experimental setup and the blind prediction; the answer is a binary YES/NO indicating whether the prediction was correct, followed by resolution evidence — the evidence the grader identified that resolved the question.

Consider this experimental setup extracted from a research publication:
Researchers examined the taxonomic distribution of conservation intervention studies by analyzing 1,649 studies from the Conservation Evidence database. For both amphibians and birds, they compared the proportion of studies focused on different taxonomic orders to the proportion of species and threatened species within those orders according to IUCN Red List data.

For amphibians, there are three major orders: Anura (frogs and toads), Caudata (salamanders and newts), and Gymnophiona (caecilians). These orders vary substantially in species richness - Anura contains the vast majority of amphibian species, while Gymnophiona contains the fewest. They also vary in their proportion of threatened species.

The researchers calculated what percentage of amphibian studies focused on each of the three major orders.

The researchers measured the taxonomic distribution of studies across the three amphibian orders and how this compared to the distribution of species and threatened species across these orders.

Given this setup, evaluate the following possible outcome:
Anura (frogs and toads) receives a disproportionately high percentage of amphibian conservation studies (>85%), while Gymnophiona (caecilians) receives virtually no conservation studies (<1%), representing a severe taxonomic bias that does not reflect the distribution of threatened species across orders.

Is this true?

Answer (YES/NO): NO